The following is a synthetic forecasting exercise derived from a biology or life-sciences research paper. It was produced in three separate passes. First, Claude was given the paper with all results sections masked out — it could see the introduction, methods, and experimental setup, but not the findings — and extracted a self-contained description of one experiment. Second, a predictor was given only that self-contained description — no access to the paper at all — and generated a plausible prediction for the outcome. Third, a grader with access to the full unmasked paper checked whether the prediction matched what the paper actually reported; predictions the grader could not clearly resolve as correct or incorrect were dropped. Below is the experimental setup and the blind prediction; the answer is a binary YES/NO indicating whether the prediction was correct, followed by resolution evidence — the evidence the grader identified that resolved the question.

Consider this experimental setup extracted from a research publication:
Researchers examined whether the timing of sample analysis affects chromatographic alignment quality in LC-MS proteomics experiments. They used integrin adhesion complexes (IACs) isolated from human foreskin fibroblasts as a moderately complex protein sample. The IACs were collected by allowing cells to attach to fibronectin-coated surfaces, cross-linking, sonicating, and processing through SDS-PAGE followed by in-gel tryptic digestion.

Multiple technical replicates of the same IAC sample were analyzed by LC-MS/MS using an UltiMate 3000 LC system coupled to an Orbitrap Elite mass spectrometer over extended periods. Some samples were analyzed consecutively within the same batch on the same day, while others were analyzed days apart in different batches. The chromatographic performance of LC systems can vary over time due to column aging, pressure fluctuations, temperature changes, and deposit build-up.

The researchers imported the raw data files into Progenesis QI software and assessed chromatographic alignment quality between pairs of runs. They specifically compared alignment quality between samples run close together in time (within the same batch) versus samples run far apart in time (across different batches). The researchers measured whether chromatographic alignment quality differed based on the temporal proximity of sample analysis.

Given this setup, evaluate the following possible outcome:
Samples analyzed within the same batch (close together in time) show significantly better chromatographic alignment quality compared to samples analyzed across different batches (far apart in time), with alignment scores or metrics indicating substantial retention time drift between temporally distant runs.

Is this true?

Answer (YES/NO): YES